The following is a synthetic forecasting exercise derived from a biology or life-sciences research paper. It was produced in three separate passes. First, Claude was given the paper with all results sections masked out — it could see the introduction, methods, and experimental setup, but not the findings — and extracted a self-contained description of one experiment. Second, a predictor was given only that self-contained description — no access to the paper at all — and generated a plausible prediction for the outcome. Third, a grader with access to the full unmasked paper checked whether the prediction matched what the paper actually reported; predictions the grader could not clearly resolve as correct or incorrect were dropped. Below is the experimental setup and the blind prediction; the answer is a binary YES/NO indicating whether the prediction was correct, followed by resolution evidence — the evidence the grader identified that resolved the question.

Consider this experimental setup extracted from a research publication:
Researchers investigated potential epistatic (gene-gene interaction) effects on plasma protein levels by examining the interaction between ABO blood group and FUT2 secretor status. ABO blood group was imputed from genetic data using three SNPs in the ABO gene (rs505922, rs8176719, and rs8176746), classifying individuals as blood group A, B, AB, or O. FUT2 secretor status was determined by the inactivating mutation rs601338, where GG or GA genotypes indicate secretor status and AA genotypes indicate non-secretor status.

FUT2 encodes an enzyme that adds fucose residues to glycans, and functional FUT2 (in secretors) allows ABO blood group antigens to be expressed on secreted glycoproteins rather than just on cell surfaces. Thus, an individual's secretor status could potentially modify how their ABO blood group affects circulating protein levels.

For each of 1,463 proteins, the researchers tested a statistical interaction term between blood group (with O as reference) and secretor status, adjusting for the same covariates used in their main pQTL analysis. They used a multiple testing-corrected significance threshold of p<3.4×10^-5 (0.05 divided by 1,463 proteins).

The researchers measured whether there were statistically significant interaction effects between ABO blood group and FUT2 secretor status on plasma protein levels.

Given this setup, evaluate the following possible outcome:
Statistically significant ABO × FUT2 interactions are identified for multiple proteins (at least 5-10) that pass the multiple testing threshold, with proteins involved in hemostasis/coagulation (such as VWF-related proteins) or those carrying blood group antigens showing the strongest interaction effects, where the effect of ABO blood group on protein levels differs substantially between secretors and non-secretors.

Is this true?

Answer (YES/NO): NO